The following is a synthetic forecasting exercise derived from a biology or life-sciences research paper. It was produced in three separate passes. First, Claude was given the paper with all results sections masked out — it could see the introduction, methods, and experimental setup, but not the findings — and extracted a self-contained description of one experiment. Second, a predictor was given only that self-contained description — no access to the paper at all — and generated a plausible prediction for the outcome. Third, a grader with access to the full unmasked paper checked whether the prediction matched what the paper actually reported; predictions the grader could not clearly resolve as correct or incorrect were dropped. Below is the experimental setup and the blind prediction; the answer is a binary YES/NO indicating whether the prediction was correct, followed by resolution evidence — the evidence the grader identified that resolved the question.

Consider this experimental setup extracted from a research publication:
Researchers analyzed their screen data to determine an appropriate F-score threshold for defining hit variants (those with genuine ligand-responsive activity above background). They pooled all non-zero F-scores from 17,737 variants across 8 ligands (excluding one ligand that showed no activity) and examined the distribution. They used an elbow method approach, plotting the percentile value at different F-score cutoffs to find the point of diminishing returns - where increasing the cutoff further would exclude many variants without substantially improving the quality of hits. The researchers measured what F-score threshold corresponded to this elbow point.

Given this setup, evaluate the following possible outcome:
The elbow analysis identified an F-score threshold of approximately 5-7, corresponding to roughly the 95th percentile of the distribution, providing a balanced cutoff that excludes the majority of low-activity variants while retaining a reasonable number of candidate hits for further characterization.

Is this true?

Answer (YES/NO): NO